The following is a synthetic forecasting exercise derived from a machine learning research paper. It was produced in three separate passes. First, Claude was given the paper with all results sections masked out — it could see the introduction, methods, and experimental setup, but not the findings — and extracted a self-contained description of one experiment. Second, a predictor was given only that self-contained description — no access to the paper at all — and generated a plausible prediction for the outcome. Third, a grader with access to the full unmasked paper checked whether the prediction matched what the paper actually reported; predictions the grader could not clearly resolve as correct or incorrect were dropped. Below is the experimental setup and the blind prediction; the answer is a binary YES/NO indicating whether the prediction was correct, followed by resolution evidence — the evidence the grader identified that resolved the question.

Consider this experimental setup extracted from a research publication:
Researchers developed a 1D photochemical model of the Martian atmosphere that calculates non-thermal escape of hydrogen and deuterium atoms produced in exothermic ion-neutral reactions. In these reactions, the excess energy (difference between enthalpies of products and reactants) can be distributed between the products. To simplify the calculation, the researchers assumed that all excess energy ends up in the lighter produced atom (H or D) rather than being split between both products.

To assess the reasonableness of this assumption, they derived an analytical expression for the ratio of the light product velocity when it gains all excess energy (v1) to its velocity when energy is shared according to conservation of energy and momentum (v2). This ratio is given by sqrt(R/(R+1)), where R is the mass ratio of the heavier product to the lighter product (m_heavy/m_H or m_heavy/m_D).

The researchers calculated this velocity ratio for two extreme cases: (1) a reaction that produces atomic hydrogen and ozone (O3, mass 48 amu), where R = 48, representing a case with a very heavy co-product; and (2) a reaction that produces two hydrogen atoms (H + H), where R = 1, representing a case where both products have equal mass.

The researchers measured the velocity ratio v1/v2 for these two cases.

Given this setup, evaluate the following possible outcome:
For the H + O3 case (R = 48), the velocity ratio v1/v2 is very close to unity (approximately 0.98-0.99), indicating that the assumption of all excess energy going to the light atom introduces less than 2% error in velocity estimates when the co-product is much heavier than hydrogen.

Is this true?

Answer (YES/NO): YES